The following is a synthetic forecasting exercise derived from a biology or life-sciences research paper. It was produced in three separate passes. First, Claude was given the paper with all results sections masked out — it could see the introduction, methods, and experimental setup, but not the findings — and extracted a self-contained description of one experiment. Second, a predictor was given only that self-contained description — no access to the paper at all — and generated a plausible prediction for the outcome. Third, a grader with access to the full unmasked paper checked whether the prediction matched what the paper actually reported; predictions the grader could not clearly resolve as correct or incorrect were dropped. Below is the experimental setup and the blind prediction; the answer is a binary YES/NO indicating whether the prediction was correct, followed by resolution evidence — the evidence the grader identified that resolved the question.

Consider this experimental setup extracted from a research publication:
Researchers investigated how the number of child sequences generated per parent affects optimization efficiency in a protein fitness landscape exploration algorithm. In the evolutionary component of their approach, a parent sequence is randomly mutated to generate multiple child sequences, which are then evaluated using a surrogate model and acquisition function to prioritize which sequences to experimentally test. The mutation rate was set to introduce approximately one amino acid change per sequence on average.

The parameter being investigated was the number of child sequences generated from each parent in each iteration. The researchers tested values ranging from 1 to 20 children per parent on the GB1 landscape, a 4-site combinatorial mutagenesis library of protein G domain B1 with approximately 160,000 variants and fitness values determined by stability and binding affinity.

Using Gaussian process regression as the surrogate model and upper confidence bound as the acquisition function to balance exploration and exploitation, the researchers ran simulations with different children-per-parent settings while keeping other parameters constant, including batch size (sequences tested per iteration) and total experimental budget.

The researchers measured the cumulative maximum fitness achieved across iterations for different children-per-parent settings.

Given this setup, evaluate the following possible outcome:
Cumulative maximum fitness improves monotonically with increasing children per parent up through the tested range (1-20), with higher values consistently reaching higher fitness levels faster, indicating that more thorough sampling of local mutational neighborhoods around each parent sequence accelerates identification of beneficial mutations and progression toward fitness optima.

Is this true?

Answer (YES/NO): NO